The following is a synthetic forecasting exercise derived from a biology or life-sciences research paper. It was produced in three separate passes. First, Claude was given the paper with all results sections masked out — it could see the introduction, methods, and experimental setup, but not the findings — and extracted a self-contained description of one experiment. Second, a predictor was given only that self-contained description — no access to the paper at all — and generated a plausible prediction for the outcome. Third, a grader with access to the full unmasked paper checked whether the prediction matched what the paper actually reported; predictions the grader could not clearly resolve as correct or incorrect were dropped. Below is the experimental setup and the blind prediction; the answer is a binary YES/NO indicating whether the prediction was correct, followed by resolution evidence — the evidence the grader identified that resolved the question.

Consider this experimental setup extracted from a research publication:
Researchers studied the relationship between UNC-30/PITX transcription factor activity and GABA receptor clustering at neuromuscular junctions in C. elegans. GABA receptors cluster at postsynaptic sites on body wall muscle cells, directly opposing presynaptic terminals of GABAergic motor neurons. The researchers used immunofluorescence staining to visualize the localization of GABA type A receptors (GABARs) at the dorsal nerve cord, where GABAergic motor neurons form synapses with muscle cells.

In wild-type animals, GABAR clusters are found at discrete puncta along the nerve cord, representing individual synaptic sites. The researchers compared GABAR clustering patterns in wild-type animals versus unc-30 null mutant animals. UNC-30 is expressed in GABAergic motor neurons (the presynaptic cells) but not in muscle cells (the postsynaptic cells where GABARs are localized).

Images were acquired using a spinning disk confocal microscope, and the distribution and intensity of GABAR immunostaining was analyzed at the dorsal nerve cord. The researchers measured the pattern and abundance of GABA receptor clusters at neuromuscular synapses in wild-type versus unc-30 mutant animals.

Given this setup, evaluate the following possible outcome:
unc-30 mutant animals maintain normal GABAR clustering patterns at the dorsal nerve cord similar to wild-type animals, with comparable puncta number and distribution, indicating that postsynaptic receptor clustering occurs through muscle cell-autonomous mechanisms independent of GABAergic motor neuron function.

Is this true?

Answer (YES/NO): NO